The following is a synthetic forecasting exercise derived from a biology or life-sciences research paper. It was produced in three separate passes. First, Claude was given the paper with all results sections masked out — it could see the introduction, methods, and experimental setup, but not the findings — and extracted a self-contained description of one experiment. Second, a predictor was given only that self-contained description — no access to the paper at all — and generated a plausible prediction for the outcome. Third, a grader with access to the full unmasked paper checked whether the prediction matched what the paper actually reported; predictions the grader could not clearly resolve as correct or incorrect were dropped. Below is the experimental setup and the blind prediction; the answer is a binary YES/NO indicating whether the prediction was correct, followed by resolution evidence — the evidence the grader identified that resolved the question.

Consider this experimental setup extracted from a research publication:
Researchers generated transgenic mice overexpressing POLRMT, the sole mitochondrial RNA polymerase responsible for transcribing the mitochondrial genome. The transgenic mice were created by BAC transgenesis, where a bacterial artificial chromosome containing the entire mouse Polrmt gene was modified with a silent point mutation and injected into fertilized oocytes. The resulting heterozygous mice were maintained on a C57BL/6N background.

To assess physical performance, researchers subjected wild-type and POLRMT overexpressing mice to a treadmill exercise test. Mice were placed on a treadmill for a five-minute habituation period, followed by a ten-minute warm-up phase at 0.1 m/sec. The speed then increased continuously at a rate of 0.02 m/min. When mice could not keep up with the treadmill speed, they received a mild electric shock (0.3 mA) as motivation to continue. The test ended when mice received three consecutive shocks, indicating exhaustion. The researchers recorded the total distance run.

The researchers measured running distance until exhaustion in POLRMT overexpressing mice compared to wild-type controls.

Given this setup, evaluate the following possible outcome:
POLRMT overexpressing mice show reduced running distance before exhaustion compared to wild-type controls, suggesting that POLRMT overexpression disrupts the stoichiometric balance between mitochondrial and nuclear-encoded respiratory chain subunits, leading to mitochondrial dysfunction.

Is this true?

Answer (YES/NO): NO